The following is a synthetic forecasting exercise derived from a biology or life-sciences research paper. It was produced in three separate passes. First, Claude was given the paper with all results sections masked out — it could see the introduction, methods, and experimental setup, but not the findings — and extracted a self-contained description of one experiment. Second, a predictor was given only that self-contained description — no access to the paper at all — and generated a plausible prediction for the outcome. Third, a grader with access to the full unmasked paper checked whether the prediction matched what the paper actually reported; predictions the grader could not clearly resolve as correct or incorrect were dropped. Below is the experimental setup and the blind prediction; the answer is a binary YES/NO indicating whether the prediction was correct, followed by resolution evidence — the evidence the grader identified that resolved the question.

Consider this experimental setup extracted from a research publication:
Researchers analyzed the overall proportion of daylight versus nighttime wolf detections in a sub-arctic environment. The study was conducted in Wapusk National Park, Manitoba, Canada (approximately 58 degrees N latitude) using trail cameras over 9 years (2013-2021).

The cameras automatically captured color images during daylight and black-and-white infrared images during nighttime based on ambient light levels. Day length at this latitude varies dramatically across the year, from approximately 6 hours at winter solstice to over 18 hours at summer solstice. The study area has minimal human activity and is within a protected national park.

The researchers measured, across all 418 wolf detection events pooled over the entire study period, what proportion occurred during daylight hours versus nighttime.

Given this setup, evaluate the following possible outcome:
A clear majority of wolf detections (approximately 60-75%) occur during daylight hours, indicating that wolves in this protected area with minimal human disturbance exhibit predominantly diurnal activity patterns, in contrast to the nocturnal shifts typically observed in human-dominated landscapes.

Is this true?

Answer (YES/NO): NO